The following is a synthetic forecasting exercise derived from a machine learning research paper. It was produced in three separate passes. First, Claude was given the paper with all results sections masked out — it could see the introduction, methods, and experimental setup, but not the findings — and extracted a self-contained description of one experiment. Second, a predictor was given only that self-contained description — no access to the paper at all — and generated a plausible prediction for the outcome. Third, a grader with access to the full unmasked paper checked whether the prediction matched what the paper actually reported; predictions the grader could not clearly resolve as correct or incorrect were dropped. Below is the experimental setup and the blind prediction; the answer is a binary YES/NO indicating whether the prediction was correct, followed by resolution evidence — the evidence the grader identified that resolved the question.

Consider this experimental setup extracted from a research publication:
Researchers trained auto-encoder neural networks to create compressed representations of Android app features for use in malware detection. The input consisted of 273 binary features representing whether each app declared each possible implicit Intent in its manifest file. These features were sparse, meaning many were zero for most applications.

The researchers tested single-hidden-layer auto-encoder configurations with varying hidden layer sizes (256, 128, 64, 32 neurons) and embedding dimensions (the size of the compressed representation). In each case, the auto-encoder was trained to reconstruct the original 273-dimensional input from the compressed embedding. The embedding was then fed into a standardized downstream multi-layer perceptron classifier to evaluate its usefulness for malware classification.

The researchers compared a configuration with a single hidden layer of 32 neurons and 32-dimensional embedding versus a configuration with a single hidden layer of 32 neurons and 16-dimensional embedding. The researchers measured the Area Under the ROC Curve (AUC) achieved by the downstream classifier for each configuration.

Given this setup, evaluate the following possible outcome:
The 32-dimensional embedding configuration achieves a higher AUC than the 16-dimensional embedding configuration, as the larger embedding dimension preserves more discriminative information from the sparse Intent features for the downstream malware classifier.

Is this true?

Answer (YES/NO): NO